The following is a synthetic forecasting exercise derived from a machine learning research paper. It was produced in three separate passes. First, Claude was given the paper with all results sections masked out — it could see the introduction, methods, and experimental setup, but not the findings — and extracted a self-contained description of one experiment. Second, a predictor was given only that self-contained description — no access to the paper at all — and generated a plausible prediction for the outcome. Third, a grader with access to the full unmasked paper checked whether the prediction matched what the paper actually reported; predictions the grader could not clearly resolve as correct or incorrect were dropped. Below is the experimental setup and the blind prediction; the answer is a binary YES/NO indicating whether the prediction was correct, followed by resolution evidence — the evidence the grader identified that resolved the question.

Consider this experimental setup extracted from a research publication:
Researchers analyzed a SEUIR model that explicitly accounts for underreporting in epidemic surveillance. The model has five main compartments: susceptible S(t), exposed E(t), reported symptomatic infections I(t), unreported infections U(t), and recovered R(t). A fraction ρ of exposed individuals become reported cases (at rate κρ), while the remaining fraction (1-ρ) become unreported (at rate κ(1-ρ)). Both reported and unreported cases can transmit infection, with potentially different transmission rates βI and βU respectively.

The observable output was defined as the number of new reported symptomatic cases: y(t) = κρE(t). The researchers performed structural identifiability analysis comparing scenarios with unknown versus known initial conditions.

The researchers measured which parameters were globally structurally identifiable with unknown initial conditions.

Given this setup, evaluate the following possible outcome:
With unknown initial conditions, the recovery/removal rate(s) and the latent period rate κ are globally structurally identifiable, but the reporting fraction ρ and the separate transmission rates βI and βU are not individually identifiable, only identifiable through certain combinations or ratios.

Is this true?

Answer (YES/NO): YES